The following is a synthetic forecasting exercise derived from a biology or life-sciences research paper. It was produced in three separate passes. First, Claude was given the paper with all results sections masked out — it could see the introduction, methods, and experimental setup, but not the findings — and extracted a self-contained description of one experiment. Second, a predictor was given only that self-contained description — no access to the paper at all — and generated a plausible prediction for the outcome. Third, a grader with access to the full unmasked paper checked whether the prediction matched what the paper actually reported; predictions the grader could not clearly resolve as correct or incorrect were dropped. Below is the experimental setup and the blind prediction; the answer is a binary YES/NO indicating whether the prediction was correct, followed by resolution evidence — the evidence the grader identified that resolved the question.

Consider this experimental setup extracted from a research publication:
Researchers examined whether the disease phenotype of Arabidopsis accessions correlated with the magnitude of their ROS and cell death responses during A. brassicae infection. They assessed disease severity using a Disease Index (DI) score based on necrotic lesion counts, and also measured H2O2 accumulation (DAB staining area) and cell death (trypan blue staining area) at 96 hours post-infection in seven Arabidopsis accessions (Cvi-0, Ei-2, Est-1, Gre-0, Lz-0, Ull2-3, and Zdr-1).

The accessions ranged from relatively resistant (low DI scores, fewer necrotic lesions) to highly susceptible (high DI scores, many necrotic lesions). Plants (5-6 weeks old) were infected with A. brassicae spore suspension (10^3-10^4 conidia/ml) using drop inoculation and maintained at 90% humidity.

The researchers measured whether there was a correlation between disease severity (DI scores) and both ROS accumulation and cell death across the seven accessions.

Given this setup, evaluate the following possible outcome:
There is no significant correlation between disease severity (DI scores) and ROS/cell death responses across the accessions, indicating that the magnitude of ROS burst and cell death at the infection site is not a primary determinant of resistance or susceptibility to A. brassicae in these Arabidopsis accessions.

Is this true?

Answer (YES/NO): NO